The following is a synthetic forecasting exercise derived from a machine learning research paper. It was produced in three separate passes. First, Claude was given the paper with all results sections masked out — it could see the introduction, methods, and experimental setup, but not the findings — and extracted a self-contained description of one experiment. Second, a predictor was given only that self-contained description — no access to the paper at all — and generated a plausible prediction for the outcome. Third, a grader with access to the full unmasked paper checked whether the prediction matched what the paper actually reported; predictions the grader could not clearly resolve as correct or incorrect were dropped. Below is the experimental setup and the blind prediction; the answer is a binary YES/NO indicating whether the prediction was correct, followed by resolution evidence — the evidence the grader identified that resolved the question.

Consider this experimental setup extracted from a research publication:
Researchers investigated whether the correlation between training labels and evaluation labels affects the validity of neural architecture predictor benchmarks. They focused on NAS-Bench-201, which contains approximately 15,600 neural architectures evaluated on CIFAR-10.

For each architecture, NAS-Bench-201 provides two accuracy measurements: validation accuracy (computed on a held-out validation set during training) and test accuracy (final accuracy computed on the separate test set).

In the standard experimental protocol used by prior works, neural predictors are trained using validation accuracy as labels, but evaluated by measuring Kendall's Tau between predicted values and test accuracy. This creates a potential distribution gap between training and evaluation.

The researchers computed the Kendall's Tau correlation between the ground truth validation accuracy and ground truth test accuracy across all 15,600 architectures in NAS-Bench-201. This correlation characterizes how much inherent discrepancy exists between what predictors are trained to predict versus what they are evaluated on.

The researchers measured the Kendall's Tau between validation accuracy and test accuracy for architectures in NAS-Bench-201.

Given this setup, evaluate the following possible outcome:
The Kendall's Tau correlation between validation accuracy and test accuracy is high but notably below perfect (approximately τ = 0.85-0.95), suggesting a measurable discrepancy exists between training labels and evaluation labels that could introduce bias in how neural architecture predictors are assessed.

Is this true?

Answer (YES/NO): YES